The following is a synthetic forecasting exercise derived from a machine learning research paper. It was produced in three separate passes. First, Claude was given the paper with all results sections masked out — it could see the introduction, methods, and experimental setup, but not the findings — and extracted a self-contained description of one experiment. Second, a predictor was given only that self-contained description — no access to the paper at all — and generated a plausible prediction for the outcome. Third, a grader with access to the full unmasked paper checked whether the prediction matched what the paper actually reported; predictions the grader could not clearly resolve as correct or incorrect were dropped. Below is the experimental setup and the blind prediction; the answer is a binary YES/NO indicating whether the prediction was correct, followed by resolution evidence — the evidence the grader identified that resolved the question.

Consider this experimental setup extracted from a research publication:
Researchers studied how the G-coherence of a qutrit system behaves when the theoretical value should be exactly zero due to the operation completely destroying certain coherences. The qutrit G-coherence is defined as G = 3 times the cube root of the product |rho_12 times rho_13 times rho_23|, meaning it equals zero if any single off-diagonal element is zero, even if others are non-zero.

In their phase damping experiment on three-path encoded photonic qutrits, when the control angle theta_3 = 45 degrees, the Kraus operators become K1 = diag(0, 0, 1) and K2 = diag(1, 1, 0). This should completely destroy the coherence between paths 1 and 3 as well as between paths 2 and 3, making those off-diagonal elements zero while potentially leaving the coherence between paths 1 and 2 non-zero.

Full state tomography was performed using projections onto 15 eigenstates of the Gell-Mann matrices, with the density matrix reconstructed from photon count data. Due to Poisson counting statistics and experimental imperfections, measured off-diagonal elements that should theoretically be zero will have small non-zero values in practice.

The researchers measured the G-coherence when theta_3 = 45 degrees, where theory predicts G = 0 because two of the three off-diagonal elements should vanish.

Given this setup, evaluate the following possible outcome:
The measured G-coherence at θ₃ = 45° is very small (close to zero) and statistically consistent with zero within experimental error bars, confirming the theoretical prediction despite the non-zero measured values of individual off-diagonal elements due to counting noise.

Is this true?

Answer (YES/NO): NO